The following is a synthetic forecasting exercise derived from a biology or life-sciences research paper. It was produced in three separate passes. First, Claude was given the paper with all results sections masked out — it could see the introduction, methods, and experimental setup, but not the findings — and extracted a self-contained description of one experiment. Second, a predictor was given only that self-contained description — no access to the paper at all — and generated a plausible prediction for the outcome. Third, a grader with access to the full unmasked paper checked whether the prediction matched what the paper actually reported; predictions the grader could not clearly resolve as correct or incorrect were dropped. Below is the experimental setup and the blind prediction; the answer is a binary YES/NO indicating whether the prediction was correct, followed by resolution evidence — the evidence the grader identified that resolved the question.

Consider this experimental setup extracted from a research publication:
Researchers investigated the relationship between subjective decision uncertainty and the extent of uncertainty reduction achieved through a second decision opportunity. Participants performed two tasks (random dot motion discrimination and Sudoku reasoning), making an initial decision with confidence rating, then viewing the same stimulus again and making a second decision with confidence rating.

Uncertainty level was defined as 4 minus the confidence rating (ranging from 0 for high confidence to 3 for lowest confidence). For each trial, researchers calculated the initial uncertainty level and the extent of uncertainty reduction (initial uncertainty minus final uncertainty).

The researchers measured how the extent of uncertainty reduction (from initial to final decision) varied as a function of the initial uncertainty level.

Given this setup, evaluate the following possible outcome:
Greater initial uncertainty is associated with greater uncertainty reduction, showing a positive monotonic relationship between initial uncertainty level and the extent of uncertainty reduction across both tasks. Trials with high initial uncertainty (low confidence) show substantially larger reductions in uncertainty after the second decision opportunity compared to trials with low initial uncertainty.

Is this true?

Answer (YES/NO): YES